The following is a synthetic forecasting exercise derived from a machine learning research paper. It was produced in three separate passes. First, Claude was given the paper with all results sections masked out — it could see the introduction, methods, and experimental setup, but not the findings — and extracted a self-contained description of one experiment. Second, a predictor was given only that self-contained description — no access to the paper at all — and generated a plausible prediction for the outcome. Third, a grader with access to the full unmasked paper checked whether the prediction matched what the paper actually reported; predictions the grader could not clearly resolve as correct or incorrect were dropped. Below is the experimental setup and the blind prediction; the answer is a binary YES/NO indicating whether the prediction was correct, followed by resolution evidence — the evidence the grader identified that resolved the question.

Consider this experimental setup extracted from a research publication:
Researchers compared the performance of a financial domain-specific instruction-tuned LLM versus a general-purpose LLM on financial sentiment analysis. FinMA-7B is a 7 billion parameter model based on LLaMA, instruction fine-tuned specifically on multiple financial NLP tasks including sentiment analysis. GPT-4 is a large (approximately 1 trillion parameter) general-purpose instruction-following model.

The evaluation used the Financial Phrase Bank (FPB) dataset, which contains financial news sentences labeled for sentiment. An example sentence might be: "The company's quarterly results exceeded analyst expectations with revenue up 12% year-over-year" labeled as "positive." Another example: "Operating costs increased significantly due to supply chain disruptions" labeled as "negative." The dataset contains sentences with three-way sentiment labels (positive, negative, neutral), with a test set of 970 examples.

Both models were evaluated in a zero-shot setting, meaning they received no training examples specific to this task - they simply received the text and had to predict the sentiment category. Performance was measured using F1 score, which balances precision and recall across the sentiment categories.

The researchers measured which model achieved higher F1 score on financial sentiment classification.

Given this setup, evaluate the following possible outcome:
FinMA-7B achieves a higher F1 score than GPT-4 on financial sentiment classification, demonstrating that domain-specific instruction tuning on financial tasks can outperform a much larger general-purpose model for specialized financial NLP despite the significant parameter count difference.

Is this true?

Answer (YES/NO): YES